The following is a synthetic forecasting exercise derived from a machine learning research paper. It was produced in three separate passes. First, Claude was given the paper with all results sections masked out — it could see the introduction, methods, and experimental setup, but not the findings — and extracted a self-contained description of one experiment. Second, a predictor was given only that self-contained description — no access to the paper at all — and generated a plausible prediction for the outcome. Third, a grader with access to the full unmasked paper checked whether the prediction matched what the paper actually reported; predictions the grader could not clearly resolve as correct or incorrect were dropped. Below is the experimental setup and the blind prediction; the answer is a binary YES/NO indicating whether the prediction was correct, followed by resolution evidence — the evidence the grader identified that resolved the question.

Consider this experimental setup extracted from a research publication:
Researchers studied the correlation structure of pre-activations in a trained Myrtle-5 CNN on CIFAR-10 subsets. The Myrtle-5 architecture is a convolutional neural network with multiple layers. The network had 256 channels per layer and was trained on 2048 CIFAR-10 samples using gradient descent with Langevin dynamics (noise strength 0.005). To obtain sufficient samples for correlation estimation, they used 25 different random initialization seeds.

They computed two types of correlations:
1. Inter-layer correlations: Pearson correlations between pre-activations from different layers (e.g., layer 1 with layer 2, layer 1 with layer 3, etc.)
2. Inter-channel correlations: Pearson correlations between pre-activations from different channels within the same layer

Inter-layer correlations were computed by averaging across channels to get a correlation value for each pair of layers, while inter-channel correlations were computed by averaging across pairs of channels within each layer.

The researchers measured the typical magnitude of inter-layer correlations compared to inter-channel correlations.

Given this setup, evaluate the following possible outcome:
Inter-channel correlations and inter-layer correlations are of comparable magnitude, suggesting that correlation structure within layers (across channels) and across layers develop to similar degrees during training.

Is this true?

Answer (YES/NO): YES